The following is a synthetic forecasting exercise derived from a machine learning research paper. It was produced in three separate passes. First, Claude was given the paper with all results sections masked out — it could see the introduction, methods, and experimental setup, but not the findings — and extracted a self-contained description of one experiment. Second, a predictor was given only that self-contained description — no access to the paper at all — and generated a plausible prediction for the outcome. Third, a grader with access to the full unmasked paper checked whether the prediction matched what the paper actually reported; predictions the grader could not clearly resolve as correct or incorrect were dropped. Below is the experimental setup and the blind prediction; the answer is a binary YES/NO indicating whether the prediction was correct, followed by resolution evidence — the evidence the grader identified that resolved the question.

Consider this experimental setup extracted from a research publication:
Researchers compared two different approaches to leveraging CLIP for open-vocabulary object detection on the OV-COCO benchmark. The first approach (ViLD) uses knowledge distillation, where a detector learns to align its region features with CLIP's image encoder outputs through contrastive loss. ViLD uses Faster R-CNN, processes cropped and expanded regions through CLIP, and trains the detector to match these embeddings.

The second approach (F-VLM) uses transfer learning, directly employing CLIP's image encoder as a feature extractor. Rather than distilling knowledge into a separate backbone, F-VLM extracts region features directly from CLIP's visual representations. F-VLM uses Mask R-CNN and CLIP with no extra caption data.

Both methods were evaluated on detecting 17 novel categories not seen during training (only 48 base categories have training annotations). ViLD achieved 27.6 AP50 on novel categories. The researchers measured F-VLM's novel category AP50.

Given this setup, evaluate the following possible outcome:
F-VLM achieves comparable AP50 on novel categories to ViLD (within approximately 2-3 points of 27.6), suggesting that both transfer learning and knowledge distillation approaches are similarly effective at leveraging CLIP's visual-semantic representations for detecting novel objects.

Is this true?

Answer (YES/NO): YES